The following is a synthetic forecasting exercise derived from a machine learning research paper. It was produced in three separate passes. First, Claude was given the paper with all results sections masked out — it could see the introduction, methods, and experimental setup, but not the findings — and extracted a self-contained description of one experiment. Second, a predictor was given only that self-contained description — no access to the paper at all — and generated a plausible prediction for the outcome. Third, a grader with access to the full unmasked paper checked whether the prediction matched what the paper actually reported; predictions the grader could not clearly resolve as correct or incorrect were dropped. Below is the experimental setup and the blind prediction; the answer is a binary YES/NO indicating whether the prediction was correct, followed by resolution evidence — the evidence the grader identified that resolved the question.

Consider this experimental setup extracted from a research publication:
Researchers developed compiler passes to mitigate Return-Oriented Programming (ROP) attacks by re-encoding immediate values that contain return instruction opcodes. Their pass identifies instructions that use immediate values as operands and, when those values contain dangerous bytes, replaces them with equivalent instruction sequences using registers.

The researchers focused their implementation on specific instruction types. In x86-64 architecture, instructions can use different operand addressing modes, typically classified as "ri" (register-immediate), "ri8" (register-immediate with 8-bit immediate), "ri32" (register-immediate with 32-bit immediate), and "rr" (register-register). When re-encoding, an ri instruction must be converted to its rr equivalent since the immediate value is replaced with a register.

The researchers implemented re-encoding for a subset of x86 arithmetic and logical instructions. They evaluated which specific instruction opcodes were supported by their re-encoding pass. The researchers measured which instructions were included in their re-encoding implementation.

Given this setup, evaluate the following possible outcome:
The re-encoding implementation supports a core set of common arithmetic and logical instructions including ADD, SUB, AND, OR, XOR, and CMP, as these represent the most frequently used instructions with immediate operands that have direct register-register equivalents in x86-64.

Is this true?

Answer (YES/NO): YES